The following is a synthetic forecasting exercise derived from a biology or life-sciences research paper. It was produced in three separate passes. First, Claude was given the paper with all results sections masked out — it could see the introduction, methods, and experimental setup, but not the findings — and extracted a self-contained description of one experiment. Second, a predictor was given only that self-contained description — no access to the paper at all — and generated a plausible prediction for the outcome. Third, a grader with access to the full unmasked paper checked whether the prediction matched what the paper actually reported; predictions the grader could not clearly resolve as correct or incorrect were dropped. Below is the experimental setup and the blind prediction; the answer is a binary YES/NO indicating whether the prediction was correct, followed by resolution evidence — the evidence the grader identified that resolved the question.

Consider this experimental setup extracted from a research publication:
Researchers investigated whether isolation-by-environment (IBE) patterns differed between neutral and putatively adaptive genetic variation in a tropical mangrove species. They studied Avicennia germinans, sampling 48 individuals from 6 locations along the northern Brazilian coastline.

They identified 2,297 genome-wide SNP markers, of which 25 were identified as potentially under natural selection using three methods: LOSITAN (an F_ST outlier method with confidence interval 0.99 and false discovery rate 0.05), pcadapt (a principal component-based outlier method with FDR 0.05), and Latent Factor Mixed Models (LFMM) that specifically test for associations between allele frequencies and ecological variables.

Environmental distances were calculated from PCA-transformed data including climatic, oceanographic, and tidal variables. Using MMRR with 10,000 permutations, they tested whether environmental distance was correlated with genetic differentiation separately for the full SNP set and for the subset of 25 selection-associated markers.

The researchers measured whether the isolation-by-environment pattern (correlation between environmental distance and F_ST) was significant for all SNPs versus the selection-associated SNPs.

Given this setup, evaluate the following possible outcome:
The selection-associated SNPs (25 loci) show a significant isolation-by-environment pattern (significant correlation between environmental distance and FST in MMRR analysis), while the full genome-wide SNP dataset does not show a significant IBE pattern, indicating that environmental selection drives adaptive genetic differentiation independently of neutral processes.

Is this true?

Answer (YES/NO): NO